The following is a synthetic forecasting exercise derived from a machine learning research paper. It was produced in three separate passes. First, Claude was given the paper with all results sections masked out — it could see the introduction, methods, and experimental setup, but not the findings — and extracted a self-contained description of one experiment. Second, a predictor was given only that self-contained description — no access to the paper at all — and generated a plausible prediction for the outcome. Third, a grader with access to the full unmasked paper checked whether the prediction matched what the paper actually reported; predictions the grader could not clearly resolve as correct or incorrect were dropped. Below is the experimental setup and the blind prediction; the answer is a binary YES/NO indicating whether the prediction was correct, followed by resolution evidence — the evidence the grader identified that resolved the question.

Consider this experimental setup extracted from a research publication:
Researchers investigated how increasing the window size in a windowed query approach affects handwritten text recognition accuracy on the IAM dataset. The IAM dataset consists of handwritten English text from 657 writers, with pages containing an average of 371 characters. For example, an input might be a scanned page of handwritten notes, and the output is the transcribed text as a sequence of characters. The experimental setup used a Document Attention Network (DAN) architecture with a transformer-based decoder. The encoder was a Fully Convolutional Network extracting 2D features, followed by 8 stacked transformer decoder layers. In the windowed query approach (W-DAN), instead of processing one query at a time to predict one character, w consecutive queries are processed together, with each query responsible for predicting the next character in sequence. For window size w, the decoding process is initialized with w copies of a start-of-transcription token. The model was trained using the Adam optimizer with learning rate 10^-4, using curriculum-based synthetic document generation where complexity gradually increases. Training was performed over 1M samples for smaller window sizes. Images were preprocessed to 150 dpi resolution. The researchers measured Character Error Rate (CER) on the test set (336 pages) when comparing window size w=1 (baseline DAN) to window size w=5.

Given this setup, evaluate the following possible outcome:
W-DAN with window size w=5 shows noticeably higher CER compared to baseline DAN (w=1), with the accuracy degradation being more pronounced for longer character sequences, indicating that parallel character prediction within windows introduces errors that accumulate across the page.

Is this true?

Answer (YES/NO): NO